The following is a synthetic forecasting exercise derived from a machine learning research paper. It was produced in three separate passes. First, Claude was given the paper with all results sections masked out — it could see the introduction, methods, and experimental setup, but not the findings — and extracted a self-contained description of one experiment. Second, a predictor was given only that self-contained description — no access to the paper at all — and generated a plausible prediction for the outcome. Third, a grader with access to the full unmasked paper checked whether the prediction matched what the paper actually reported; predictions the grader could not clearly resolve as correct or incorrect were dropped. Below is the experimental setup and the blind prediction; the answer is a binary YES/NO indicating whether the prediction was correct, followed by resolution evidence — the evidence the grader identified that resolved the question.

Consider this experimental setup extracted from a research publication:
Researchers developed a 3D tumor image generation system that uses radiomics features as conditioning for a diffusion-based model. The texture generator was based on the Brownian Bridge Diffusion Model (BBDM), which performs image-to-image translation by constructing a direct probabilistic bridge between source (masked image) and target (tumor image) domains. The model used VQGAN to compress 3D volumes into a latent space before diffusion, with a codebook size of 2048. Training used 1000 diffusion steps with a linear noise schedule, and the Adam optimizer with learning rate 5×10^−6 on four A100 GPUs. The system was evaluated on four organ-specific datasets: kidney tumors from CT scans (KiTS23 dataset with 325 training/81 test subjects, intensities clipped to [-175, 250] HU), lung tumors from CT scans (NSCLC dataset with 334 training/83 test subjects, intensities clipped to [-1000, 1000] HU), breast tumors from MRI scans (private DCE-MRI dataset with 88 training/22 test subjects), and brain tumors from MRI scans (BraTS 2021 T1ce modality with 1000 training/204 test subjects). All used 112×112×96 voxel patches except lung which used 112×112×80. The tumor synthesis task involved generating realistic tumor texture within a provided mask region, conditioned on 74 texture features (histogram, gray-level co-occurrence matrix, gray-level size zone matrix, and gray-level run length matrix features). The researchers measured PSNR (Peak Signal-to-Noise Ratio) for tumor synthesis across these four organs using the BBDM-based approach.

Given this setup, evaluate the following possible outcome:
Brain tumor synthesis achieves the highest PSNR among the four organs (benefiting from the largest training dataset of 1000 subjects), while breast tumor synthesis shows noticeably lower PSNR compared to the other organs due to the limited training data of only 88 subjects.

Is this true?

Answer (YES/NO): YES